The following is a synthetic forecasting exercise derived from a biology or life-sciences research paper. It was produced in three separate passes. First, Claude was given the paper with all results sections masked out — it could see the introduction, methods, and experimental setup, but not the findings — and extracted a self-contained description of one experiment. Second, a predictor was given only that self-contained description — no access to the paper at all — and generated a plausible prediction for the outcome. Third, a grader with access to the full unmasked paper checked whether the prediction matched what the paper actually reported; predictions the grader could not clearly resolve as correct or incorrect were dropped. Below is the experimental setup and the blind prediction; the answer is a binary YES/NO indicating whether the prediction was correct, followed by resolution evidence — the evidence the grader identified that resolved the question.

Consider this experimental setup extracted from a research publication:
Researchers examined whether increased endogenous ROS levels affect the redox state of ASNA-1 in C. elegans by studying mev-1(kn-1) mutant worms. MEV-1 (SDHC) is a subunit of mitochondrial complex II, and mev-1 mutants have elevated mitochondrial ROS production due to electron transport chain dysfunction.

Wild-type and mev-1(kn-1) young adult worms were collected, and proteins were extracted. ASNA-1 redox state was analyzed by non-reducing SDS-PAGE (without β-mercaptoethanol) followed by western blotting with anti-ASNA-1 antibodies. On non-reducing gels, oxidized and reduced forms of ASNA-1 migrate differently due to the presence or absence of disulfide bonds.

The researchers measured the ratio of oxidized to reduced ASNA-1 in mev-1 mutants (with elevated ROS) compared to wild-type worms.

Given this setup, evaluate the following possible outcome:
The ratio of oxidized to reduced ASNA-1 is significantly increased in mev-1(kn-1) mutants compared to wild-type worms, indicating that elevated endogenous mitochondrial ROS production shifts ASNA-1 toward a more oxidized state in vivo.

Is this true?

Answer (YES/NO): YES